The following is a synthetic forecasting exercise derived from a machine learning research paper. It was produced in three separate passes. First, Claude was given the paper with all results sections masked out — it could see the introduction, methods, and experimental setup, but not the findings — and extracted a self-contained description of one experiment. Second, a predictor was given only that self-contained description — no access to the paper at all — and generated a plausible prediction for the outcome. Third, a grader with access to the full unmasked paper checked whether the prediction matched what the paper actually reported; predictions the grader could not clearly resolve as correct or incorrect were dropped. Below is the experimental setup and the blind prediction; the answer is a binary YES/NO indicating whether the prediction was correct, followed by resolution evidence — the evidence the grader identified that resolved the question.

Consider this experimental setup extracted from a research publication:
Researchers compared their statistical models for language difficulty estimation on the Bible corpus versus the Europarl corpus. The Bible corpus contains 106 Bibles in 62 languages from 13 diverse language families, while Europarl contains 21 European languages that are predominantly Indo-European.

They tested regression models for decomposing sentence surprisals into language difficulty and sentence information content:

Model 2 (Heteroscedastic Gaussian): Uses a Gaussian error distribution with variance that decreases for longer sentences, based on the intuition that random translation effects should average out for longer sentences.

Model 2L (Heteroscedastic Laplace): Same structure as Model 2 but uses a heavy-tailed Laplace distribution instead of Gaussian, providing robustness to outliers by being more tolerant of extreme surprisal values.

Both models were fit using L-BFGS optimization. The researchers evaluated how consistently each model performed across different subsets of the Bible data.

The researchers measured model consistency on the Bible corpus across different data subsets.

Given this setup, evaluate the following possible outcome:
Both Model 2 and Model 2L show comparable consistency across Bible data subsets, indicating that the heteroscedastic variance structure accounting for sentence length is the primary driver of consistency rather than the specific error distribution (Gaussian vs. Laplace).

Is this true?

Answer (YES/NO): NO